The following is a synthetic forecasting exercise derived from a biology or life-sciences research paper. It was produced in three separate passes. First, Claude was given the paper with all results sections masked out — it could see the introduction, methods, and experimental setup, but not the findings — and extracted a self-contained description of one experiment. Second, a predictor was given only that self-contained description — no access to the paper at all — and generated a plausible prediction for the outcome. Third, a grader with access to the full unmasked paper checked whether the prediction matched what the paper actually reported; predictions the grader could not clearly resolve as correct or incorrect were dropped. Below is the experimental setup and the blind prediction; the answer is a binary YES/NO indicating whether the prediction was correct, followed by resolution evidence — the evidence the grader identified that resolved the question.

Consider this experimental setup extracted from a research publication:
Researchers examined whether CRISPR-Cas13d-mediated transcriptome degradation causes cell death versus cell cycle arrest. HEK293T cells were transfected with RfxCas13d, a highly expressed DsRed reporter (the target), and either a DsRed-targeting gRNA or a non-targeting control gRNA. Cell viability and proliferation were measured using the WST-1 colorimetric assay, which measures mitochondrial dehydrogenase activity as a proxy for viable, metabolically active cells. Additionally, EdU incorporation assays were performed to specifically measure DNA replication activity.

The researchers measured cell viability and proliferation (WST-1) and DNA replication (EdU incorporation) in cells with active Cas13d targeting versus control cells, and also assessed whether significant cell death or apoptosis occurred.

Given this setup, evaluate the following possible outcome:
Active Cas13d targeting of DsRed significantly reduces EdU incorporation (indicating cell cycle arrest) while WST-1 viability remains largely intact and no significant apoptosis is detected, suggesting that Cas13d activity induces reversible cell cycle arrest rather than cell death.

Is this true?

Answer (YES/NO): NO